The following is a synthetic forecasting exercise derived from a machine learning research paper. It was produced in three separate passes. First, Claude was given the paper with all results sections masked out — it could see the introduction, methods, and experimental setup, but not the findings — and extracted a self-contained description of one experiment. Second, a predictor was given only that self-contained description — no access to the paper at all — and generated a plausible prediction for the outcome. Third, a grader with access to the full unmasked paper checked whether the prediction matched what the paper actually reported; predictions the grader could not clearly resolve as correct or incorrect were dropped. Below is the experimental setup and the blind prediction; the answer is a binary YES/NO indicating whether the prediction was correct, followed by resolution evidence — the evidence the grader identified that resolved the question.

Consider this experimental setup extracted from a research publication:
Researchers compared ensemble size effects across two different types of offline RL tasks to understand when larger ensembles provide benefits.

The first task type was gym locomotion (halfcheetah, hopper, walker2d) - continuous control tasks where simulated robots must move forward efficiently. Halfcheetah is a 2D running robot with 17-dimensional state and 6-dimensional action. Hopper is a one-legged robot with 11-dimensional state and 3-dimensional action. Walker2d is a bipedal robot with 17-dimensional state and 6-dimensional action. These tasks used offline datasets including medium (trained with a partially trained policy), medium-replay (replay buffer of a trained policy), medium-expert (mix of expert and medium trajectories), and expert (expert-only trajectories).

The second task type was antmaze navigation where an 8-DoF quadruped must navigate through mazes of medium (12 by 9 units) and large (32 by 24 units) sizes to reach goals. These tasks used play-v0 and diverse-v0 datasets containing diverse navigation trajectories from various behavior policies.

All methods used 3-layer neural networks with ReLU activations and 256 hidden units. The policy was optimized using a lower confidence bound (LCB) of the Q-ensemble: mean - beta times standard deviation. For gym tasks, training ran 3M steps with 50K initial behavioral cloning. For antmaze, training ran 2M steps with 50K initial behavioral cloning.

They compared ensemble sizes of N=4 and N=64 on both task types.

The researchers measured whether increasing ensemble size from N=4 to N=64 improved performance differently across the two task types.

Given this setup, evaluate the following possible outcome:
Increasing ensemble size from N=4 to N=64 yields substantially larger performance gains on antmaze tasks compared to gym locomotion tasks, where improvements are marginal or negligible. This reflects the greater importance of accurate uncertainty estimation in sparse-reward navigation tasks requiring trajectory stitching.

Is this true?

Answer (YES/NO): YES